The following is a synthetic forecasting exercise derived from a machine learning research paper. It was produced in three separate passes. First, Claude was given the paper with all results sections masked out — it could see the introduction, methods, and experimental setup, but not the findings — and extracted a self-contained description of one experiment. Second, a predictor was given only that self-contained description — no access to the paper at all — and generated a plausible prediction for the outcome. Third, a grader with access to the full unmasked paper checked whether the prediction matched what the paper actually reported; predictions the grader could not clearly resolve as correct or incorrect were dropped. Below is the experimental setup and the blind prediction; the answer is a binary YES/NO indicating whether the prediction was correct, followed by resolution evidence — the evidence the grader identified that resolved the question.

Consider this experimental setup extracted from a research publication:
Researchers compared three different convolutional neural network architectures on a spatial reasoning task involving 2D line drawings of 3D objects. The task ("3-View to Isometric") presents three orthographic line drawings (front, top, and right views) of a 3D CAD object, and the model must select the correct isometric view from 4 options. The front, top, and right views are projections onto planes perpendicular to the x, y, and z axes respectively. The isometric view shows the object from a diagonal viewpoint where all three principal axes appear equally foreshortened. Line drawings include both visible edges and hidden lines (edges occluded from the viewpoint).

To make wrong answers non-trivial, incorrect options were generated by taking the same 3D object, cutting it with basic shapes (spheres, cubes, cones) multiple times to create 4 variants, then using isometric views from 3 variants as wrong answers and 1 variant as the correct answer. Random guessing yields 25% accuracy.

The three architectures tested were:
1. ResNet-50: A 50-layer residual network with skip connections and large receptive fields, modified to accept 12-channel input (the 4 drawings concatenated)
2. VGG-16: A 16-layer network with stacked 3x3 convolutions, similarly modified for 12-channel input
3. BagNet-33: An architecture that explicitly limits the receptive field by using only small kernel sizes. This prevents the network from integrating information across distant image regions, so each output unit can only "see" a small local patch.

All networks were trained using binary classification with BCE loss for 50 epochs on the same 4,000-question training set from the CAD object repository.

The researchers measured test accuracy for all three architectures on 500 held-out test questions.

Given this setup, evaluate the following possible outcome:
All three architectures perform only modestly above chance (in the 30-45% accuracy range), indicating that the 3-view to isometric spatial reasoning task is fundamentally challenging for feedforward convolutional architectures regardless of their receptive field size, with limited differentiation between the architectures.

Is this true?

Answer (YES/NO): NO